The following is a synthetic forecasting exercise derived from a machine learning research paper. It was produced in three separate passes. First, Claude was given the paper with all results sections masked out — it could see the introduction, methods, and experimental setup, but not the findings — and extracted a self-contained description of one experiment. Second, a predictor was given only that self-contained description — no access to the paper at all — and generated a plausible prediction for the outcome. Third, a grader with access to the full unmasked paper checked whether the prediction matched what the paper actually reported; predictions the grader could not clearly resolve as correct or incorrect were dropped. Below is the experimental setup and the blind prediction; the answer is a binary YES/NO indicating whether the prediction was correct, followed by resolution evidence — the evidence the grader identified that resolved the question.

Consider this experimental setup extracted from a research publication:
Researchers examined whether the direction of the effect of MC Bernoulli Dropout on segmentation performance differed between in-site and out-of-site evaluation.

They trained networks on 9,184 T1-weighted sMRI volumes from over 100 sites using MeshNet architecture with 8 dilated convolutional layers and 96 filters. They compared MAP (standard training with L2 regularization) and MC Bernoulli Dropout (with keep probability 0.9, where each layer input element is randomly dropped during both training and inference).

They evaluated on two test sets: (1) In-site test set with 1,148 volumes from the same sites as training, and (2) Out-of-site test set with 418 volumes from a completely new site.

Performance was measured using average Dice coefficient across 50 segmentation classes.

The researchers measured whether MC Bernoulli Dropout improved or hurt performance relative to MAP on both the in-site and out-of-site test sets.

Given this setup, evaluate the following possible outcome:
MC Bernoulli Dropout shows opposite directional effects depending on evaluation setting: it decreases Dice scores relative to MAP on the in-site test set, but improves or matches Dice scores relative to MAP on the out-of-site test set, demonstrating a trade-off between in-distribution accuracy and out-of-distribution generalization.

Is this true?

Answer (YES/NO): YES